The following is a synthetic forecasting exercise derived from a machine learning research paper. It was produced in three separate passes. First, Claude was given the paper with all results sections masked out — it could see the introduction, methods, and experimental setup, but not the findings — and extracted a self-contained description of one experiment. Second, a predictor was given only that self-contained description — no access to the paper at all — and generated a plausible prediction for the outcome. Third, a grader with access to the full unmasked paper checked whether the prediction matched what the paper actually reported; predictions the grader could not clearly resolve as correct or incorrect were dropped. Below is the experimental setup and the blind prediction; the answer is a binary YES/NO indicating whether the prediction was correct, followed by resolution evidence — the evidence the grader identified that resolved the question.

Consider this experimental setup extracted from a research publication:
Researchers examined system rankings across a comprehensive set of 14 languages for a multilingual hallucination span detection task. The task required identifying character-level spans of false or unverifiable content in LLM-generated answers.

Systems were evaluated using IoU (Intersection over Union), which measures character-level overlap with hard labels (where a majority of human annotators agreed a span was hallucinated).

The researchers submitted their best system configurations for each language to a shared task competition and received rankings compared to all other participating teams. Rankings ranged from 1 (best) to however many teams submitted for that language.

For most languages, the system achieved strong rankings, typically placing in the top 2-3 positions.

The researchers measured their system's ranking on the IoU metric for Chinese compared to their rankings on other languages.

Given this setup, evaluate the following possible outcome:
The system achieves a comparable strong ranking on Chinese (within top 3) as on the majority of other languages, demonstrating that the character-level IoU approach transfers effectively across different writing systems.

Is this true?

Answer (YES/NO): NO